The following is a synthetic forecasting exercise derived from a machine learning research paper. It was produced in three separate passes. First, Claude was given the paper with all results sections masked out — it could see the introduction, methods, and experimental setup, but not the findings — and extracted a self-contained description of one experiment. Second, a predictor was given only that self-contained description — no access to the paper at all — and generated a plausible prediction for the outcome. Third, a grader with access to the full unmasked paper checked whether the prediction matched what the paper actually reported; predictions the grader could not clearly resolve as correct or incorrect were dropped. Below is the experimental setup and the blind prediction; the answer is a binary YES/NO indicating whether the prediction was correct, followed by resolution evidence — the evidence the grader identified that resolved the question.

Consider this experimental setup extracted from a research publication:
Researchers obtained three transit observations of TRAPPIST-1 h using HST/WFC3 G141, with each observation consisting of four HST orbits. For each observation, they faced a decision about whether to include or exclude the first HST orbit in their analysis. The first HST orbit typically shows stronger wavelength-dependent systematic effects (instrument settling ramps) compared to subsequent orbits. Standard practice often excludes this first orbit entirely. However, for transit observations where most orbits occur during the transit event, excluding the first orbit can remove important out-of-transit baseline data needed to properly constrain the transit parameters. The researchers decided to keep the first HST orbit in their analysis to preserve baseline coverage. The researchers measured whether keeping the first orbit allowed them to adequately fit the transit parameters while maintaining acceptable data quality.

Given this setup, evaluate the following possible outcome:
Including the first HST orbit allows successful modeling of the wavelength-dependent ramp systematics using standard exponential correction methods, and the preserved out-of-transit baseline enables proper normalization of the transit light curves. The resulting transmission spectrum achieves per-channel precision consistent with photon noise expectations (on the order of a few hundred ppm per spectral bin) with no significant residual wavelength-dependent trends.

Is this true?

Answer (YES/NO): NO